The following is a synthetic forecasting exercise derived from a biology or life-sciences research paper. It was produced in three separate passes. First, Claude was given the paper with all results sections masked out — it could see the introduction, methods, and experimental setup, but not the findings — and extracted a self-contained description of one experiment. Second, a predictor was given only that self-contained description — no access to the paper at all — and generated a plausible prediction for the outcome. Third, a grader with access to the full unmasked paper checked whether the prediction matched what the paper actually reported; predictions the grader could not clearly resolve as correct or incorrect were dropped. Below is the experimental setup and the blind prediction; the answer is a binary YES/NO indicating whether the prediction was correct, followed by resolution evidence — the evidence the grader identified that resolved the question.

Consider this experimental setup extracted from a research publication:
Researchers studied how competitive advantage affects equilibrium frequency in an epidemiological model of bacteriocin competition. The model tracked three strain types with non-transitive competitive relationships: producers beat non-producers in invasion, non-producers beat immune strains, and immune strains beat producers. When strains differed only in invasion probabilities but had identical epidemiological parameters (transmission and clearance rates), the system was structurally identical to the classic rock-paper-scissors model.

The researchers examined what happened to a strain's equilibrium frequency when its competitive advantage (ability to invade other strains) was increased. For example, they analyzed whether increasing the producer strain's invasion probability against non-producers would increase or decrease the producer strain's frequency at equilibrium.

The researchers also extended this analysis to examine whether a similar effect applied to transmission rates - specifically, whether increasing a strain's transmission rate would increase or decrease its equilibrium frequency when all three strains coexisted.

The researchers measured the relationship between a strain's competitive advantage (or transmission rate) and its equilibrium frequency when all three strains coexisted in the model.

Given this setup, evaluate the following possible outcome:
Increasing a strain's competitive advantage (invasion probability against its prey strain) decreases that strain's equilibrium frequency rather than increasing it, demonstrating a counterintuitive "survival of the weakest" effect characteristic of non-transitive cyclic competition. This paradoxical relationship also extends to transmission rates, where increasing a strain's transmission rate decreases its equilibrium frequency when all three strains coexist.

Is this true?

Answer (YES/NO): YES